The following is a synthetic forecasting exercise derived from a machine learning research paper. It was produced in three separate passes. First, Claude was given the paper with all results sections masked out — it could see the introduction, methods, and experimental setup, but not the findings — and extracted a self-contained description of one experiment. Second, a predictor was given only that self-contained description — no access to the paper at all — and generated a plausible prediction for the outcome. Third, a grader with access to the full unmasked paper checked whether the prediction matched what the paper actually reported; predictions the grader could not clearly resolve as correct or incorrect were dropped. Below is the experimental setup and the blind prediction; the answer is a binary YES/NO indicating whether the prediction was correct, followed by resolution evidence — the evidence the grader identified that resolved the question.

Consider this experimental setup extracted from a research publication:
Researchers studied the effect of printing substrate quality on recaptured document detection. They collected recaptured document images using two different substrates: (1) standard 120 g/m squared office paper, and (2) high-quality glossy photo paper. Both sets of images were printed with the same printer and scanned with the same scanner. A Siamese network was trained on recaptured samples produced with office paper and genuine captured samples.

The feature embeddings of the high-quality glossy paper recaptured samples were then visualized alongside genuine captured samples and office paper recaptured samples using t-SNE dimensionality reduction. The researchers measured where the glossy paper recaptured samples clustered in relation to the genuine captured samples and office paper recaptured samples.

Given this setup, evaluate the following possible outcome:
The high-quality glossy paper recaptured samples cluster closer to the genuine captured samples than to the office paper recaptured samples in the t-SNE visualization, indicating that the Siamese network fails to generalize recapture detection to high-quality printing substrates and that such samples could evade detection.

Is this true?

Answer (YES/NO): YES